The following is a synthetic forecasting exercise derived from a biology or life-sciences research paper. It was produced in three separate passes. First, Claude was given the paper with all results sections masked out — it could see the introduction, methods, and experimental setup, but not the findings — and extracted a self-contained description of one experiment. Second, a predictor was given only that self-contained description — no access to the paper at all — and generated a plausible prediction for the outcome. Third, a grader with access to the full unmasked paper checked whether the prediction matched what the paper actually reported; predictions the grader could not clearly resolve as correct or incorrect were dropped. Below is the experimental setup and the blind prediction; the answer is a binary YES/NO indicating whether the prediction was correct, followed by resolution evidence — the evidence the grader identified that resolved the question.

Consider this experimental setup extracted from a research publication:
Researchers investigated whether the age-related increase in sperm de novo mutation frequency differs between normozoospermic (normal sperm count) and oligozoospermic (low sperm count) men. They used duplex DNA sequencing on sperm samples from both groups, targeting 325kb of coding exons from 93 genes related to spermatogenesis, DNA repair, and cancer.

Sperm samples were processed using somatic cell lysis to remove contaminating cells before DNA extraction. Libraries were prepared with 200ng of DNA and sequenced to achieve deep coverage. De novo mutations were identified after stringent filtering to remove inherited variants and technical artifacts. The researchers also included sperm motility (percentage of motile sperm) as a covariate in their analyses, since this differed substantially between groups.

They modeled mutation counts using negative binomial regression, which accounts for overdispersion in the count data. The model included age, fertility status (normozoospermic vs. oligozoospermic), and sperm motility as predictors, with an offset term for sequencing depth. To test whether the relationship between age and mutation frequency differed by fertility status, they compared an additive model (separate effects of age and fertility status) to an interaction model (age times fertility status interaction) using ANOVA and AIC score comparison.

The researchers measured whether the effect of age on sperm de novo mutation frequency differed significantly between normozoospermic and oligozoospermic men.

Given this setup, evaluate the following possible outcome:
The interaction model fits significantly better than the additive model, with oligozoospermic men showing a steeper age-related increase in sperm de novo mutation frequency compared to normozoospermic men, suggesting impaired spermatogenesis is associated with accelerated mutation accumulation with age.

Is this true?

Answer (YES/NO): NO